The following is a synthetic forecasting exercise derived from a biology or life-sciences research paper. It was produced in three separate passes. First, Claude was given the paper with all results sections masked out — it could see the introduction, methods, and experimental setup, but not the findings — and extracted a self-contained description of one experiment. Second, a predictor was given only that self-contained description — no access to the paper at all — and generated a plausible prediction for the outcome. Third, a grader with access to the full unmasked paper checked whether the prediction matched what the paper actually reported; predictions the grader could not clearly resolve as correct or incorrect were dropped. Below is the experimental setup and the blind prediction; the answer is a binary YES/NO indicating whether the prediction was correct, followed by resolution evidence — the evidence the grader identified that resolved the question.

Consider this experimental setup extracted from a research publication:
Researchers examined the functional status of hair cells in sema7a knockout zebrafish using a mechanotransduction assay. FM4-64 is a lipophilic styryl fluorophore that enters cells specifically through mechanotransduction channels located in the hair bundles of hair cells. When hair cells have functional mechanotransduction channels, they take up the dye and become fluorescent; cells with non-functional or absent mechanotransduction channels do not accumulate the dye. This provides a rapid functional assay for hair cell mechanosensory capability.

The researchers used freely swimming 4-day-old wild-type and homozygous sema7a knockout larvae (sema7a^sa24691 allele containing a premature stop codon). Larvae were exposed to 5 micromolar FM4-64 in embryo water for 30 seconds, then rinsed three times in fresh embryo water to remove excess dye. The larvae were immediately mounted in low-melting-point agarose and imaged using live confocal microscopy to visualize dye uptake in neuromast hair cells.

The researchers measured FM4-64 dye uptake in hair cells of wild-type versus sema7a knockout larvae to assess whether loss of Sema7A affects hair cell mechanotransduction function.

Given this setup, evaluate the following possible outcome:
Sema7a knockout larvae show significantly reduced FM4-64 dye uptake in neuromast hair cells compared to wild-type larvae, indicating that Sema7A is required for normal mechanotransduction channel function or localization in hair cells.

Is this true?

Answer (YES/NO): NO